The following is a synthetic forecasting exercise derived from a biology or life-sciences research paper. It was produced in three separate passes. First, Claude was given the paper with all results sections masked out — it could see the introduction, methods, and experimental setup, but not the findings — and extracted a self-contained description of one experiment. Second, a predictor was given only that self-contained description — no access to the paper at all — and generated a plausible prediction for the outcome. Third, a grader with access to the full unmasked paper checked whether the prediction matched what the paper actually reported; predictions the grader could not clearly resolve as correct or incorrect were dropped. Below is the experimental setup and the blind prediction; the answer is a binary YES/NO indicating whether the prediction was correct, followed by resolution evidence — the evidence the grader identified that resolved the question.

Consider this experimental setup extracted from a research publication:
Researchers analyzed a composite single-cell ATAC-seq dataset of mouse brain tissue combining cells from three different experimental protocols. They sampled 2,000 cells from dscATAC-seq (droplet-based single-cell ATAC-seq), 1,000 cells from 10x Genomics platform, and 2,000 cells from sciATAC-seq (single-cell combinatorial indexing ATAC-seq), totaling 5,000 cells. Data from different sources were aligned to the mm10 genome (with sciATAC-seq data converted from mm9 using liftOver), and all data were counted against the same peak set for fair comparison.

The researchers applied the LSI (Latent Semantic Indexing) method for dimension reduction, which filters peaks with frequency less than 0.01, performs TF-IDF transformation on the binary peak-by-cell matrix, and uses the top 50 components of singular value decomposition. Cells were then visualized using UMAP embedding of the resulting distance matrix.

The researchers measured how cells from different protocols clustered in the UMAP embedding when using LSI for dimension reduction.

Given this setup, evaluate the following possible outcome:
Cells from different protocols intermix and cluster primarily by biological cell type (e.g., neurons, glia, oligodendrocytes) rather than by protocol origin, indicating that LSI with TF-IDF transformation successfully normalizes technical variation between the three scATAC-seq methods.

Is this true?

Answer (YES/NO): NO